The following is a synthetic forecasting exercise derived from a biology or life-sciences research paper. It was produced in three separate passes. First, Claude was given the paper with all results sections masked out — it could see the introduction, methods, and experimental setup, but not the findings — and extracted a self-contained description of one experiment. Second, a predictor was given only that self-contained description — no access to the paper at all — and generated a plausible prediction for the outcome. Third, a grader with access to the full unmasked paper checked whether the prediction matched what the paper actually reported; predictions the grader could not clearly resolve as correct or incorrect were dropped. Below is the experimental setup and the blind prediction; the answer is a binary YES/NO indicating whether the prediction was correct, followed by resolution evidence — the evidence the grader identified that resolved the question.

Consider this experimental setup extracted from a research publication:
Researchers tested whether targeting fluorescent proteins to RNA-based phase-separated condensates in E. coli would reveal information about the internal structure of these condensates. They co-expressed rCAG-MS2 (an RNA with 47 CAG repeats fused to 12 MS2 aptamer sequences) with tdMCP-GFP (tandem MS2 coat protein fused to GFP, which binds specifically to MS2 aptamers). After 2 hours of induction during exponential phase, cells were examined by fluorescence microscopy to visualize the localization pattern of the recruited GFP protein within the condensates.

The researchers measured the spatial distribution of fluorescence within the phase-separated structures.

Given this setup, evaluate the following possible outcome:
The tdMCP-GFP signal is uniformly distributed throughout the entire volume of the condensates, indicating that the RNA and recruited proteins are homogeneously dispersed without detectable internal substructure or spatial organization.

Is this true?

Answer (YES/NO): NO